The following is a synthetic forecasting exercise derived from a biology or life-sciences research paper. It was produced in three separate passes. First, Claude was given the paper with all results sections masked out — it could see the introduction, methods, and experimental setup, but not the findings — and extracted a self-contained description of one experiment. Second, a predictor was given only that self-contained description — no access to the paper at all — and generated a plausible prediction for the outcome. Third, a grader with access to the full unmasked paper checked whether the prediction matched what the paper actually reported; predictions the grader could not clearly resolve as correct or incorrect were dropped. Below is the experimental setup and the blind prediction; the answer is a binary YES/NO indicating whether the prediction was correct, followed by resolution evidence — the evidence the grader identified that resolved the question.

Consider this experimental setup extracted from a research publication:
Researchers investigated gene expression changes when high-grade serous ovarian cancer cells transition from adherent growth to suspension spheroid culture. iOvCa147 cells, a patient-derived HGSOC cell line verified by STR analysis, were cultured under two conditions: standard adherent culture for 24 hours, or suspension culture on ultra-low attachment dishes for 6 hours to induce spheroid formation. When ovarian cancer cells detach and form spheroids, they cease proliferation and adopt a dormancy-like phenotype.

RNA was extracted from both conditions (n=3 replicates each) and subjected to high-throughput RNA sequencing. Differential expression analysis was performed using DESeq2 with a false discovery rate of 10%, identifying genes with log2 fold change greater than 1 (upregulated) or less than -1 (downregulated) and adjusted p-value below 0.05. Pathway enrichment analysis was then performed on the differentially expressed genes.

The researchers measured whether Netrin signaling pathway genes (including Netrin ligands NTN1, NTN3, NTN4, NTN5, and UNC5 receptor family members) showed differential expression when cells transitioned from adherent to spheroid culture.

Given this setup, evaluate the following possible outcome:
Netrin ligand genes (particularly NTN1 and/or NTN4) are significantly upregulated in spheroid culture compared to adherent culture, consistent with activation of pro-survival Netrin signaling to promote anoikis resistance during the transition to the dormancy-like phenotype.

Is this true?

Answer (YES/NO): YES